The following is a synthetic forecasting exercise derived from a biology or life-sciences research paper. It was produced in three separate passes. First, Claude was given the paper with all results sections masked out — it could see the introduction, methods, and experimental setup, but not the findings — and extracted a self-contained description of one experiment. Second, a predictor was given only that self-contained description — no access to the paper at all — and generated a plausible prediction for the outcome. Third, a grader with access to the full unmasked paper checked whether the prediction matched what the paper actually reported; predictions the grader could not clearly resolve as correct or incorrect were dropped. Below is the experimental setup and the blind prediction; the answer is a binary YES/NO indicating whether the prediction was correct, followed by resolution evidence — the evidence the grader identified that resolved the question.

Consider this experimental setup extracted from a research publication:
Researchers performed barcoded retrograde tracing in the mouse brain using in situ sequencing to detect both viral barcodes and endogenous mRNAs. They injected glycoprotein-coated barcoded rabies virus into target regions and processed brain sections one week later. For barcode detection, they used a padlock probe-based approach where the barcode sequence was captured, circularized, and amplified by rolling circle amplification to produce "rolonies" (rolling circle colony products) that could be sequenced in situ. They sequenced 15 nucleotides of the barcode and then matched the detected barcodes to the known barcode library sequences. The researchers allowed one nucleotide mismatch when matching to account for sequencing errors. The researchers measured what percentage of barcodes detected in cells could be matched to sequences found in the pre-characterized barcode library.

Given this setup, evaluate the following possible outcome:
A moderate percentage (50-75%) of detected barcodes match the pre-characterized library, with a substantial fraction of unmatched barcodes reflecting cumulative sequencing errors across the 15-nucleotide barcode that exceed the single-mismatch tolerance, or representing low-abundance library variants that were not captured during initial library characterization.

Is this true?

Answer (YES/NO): NO